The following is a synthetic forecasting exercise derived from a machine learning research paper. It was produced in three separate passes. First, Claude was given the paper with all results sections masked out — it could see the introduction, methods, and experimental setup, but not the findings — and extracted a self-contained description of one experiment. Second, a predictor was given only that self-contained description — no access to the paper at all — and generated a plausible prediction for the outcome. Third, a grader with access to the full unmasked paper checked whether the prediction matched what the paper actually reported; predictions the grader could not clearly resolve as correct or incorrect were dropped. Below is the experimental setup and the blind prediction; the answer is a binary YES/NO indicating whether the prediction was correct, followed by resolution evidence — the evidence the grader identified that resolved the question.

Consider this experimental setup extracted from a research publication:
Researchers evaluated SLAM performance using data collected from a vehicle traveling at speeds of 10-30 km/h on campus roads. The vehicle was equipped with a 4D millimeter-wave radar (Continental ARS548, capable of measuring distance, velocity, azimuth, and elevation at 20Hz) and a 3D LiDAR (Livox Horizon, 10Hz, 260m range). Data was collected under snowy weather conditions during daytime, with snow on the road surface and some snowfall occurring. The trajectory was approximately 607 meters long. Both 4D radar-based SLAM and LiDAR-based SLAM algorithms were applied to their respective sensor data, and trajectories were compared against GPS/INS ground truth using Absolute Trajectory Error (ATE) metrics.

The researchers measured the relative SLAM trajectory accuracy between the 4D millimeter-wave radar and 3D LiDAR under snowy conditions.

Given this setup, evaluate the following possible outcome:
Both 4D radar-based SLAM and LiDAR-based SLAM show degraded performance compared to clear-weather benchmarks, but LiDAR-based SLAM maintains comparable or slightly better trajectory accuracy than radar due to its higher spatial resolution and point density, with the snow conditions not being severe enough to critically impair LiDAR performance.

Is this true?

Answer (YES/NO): NO